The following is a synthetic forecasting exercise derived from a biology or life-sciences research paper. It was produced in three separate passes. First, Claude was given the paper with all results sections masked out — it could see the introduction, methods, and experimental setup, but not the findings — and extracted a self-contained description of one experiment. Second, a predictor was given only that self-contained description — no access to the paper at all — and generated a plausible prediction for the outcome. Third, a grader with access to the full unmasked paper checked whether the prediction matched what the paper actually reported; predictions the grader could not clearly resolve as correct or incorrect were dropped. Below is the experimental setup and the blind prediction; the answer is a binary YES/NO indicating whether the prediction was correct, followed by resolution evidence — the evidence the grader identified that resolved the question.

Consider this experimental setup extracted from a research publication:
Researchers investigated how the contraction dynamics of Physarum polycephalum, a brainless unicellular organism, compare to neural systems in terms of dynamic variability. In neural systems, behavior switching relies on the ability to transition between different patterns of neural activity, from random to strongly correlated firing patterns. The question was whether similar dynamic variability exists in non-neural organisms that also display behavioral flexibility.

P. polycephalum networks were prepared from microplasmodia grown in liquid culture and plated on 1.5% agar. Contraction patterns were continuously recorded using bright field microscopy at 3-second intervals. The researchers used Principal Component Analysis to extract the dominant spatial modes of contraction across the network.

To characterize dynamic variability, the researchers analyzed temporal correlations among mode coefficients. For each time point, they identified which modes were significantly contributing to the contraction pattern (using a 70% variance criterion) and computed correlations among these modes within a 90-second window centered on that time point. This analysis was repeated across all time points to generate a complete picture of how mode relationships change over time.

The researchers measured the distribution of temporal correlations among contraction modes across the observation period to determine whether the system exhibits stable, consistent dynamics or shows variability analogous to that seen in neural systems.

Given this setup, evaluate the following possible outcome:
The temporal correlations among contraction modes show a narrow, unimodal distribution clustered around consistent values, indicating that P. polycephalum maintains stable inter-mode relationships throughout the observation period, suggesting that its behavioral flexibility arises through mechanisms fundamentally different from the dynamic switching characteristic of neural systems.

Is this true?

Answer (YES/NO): NO